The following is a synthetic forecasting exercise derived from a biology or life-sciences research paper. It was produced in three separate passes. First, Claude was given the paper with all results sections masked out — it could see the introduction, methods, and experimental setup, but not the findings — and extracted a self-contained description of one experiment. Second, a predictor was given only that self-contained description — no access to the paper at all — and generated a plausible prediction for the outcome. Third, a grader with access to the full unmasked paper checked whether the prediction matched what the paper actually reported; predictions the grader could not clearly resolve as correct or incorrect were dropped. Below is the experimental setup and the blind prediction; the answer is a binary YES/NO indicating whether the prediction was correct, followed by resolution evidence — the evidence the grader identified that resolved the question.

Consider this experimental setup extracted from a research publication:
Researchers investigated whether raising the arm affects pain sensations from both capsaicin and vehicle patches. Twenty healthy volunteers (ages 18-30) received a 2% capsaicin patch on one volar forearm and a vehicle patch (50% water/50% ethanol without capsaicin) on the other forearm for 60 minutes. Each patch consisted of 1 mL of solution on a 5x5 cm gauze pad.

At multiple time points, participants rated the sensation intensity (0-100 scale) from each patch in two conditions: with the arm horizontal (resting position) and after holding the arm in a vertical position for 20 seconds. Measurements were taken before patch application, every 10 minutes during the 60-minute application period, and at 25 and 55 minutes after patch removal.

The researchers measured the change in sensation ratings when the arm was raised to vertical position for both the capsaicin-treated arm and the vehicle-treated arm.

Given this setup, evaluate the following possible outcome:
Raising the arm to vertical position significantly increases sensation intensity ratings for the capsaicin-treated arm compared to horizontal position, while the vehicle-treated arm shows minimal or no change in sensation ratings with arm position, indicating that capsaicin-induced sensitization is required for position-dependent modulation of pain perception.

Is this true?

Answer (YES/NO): YES